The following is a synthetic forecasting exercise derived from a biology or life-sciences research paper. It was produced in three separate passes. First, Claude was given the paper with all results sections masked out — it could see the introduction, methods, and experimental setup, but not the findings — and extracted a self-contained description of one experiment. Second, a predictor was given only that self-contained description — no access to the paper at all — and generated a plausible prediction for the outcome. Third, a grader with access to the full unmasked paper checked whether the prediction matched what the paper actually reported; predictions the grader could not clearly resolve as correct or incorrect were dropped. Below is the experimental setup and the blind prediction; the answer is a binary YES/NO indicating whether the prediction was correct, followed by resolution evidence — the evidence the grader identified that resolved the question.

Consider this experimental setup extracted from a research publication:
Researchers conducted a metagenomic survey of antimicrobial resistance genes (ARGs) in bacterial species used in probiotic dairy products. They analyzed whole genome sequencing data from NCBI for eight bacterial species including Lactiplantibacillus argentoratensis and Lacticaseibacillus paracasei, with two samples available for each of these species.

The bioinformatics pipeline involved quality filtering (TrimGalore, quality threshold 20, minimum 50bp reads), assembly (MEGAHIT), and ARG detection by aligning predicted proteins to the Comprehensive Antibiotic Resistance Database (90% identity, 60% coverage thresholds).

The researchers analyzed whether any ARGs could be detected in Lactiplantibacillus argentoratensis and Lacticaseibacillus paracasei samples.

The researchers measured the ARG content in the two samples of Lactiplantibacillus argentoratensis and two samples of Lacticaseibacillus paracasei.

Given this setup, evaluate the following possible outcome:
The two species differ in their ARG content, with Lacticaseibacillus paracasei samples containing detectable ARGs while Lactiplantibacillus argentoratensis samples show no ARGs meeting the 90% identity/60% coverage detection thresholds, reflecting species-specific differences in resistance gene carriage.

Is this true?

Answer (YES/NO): NO